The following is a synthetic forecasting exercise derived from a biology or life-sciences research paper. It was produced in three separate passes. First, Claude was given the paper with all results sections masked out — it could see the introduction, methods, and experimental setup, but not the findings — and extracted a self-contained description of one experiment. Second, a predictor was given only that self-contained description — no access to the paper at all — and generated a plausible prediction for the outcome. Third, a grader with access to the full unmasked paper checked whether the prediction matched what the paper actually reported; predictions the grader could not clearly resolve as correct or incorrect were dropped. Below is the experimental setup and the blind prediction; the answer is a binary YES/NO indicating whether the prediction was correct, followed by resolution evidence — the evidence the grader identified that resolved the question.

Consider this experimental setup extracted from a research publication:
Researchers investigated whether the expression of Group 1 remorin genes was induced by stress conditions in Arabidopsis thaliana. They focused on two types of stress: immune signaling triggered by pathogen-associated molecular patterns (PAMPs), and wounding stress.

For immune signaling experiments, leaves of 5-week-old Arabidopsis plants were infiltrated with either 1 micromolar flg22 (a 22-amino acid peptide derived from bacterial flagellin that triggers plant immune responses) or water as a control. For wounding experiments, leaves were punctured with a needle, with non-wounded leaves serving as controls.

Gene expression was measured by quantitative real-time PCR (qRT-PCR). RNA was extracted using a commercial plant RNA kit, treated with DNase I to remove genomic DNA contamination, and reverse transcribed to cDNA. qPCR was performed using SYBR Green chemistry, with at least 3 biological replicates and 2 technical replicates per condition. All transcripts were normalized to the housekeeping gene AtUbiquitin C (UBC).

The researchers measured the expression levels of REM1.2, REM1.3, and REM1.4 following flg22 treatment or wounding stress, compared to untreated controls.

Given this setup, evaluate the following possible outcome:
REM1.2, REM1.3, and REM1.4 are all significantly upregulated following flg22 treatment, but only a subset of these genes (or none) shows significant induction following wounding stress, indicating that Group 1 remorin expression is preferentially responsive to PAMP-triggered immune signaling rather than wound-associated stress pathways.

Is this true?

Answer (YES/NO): NO